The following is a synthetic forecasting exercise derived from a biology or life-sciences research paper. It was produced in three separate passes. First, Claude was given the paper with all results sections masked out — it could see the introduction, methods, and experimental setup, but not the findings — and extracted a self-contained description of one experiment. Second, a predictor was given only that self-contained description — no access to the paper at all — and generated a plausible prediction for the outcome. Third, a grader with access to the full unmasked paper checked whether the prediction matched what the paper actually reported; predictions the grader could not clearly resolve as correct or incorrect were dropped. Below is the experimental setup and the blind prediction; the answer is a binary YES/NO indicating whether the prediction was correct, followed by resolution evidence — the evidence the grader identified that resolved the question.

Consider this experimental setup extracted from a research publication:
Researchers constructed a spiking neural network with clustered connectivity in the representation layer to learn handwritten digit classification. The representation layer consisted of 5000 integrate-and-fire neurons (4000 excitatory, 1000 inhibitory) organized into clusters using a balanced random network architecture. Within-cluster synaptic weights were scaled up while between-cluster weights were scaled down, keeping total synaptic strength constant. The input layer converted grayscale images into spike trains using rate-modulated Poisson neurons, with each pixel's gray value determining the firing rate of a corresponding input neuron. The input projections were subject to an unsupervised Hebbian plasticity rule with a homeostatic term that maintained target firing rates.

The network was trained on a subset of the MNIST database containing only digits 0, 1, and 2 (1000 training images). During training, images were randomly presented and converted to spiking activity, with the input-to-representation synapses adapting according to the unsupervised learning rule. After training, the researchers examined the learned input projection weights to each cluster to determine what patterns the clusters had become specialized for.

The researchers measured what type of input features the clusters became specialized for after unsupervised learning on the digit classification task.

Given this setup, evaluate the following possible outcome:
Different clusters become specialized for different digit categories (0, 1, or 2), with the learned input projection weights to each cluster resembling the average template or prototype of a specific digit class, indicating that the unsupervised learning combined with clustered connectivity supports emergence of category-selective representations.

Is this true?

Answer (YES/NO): NO